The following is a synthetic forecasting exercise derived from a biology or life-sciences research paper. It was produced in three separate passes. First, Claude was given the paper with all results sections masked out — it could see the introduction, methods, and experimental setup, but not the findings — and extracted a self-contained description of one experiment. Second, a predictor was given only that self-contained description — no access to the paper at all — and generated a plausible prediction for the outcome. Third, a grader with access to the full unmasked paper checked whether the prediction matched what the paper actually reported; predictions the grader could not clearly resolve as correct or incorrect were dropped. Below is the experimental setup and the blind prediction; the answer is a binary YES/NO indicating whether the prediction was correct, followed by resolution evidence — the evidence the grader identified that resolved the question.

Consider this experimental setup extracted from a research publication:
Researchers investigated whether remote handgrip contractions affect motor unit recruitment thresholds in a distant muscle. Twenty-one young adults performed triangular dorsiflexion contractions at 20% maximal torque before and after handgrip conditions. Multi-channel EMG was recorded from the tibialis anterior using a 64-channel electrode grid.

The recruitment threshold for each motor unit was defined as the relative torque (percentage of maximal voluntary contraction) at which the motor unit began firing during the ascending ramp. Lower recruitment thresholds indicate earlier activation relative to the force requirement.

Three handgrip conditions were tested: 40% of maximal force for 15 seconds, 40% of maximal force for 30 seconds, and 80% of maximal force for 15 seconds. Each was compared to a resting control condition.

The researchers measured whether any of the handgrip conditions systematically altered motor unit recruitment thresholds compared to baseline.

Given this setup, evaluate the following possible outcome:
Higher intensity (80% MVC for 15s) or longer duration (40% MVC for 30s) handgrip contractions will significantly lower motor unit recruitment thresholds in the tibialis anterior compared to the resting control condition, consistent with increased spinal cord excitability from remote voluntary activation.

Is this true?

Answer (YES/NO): NO